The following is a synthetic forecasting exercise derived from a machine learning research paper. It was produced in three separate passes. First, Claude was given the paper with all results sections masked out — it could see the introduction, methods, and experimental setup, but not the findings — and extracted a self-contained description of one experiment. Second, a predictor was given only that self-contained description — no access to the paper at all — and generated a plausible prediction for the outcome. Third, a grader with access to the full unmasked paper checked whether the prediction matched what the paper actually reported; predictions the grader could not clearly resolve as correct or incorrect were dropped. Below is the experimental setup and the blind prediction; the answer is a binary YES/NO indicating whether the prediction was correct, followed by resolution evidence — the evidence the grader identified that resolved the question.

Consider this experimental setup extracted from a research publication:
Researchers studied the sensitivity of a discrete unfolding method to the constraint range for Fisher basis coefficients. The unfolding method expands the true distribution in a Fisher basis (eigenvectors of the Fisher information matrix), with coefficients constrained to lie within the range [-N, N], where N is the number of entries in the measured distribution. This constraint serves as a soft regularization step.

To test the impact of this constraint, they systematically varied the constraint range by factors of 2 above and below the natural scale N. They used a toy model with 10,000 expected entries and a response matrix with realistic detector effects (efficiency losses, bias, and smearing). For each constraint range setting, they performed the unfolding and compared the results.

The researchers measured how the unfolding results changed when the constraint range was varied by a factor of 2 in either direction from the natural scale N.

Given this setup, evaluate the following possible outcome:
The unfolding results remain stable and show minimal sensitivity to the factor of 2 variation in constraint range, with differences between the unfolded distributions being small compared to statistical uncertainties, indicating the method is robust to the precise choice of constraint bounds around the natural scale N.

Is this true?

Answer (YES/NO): YES